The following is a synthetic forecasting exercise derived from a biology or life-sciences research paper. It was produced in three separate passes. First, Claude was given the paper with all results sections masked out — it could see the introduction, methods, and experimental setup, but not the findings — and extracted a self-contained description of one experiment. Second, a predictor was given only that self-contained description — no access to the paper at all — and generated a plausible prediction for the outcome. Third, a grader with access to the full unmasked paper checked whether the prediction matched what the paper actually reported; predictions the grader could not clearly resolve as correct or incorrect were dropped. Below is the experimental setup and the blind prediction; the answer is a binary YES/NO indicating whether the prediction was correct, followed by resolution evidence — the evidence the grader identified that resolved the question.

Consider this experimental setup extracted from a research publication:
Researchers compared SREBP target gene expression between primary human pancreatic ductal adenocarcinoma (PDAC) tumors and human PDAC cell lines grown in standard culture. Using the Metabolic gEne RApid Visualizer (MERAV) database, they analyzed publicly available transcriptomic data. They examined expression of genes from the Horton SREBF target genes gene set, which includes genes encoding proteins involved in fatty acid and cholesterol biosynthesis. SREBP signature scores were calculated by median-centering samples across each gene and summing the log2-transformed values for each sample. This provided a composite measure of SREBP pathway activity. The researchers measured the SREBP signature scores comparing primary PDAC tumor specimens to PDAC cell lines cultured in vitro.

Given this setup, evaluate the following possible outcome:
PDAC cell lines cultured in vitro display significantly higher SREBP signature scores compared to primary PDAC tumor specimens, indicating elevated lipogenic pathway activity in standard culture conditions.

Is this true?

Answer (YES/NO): YES